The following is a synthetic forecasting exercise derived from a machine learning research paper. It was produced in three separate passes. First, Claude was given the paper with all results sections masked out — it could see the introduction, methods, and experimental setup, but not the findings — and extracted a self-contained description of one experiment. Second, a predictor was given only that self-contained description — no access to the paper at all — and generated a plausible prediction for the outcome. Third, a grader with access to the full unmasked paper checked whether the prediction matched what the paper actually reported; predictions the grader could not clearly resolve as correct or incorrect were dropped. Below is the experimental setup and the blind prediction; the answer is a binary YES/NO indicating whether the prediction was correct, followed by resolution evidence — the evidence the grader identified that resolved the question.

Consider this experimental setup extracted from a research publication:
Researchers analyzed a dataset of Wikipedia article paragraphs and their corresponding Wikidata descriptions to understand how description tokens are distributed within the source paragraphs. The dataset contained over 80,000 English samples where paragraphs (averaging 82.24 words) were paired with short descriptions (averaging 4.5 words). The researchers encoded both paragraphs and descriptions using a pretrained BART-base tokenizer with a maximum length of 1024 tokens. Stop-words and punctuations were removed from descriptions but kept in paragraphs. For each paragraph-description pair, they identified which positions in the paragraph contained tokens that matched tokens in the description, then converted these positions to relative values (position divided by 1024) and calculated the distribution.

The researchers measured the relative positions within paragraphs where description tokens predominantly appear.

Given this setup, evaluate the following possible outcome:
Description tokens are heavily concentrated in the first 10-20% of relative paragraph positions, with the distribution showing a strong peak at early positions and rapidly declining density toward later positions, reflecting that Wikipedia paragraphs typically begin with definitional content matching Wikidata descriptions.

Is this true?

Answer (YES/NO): YES